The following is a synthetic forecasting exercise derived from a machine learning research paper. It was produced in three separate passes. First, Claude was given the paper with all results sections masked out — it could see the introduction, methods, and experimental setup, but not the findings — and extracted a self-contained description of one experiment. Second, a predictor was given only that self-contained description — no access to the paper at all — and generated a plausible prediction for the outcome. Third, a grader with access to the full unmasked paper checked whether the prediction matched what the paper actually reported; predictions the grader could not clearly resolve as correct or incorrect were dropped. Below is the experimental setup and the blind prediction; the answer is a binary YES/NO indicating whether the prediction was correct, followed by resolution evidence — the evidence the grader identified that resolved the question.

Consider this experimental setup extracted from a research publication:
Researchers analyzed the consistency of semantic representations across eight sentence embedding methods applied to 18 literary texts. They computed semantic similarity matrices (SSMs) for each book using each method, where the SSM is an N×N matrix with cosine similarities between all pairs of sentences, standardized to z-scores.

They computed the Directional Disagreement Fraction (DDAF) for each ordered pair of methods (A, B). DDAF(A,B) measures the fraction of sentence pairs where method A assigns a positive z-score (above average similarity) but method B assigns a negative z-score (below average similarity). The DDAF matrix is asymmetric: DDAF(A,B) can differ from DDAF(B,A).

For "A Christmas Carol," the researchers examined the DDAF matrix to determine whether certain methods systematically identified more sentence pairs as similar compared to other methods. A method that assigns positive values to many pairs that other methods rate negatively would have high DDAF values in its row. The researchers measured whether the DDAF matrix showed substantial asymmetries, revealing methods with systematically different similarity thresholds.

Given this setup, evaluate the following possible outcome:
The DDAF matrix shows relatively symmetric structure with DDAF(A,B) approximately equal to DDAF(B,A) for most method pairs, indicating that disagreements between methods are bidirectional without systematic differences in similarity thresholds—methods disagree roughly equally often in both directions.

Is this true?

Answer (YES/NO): NO